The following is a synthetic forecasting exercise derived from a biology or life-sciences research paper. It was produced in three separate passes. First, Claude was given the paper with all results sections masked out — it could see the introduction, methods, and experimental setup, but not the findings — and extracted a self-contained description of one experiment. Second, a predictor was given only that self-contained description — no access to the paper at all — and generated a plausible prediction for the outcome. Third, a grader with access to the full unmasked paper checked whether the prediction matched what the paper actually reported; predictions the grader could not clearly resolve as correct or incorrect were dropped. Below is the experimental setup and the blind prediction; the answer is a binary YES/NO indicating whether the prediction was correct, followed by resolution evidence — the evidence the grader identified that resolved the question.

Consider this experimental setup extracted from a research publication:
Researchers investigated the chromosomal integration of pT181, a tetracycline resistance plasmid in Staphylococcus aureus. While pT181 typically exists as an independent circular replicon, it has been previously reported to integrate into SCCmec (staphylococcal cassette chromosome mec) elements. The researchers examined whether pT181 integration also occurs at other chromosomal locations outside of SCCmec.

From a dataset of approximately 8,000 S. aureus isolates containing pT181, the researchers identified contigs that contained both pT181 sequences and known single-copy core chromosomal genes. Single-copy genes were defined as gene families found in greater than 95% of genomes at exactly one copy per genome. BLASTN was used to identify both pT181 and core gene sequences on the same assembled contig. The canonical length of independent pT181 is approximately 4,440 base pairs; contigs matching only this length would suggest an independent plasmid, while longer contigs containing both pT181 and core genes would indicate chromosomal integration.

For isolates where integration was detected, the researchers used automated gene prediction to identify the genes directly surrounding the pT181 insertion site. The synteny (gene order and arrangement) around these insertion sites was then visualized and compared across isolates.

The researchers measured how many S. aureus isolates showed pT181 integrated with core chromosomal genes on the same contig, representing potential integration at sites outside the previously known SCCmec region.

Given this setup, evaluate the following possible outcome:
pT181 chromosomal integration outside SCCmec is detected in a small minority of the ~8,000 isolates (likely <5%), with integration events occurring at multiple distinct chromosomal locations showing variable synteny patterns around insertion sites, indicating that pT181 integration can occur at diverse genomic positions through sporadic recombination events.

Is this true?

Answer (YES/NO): NO